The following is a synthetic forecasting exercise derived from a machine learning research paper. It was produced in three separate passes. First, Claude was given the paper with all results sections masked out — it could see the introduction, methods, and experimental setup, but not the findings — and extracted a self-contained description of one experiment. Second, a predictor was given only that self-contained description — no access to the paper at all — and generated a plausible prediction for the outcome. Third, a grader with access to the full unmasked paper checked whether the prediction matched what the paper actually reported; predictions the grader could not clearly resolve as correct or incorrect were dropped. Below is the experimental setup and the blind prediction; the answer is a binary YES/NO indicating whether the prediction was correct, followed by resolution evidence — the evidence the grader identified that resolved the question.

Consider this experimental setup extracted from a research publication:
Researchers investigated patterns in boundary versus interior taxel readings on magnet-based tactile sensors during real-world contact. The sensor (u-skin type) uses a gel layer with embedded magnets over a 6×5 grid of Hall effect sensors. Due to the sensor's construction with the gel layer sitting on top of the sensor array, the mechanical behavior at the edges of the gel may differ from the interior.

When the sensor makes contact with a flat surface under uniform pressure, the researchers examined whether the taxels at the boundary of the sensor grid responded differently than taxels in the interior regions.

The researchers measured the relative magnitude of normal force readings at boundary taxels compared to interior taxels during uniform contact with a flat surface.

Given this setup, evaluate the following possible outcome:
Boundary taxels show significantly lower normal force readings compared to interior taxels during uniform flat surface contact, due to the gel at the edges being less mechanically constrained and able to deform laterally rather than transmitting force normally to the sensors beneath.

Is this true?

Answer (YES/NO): YES